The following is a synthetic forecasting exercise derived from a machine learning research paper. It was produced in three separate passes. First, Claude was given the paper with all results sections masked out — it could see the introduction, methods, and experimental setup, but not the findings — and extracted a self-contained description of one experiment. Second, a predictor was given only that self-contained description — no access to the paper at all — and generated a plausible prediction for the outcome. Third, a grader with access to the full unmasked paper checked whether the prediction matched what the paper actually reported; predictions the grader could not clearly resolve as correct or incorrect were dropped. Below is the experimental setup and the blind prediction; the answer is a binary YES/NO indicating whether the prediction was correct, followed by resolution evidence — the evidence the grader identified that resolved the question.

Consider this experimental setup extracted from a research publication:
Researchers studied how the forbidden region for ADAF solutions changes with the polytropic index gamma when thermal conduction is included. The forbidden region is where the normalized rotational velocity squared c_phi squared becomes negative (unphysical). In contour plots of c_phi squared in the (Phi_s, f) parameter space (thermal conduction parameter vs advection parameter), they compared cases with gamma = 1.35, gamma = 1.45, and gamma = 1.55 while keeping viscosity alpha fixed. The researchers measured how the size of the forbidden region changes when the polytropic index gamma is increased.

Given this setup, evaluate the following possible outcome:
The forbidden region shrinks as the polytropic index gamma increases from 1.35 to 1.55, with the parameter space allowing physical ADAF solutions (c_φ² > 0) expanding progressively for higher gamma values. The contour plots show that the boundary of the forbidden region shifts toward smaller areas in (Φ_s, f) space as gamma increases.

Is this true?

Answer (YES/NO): NO